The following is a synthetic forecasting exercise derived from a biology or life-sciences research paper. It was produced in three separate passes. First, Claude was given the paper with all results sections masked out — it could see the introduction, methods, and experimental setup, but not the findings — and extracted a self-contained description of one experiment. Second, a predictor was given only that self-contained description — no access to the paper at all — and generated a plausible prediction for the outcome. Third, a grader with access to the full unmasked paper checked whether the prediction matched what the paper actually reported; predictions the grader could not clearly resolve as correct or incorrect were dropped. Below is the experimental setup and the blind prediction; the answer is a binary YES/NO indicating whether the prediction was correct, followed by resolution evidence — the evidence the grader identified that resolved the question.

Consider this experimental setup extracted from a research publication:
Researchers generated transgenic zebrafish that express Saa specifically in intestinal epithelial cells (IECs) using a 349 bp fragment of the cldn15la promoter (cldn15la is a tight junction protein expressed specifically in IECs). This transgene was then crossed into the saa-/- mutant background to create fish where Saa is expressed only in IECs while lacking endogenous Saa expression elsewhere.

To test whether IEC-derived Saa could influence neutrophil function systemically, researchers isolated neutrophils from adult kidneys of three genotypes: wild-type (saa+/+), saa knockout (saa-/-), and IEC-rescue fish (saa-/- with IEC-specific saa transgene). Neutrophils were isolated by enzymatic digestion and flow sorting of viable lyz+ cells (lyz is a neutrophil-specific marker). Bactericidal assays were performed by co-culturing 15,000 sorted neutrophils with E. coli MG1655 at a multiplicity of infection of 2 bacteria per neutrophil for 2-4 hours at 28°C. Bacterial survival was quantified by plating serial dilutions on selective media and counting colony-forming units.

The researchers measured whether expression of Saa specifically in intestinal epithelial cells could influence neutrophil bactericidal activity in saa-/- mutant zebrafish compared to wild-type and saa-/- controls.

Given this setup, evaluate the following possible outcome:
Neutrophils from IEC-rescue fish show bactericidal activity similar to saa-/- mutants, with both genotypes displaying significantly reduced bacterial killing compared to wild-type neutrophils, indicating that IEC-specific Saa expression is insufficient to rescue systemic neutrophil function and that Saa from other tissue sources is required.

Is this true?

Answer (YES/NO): NO